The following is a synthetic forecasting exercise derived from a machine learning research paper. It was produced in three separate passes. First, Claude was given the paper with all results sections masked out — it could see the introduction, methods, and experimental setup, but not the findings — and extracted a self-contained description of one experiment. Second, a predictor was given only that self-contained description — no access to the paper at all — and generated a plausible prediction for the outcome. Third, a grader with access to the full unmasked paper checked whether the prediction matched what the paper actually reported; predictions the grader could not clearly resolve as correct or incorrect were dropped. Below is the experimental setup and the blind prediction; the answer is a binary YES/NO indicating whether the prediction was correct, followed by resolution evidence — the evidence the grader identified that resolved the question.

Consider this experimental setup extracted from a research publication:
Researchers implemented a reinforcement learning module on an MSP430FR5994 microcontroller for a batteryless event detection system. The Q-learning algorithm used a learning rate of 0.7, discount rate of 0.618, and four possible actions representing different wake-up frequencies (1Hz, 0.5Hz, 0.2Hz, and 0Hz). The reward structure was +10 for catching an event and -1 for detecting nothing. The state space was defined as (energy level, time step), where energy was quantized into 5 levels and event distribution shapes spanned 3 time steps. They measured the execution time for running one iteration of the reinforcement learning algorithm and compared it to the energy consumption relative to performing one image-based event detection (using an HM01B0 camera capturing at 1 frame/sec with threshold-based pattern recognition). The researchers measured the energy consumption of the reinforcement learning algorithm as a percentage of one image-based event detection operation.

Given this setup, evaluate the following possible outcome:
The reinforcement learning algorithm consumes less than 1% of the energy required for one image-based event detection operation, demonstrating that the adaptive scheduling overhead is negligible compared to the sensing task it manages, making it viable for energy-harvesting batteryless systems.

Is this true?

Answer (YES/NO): NO